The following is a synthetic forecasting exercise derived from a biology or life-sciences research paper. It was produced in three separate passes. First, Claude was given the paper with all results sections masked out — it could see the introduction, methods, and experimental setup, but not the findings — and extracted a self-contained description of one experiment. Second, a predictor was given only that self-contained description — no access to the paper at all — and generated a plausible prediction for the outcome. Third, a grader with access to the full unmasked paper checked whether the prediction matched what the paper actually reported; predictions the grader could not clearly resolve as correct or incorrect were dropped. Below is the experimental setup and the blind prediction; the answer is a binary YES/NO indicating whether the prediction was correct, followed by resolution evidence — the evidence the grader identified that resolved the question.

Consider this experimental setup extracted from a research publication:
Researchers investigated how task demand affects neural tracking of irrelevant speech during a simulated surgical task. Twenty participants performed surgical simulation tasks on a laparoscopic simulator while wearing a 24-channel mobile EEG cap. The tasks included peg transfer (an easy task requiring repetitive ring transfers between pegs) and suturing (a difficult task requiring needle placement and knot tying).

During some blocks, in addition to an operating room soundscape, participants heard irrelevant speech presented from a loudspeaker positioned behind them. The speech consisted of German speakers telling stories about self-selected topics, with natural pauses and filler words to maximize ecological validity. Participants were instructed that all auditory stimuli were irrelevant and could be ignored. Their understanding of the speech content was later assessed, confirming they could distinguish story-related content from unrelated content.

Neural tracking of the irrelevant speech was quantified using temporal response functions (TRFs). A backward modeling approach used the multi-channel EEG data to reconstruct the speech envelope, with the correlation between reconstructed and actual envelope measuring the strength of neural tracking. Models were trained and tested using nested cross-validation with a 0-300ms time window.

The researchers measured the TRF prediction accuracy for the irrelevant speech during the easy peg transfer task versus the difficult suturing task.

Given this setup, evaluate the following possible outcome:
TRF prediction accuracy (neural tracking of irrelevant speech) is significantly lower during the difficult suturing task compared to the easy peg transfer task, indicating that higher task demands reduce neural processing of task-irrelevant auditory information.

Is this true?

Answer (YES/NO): YES